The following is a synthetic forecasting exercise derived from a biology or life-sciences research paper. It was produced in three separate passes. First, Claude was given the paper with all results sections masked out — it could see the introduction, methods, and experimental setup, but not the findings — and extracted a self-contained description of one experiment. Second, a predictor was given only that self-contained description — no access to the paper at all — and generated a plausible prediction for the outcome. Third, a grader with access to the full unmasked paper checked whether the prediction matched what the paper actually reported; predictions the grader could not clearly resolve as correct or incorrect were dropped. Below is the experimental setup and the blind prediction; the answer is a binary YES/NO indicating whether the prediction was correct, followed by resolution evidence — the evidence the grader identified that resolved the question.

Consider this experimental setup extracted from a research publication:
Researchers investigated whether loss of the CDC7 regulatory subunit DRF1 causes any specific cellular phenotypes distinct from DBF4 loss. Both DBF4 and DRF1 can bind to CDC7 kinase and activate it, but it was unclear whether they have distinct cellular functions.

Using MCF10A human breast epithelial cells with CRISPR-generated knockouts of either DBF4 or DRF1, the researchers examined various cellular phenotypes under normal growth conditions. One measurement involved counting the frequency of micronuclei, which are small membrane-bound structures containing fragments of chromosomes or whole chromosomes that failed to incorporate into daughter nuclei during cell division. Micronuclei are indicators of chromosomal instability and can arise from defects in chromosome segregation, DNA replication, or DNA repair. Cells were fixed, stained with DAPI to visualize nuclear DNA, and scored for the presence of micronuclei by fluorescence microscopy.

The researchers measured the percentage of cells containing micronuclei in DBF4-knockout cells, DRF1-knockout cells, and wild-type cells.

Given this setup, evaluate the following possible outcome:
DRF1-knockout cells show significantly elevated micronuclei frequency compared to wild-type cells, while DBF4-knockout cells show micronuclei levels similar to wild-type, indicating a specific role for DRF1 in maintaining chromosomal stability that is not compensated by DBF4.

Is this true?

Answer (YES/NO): YES